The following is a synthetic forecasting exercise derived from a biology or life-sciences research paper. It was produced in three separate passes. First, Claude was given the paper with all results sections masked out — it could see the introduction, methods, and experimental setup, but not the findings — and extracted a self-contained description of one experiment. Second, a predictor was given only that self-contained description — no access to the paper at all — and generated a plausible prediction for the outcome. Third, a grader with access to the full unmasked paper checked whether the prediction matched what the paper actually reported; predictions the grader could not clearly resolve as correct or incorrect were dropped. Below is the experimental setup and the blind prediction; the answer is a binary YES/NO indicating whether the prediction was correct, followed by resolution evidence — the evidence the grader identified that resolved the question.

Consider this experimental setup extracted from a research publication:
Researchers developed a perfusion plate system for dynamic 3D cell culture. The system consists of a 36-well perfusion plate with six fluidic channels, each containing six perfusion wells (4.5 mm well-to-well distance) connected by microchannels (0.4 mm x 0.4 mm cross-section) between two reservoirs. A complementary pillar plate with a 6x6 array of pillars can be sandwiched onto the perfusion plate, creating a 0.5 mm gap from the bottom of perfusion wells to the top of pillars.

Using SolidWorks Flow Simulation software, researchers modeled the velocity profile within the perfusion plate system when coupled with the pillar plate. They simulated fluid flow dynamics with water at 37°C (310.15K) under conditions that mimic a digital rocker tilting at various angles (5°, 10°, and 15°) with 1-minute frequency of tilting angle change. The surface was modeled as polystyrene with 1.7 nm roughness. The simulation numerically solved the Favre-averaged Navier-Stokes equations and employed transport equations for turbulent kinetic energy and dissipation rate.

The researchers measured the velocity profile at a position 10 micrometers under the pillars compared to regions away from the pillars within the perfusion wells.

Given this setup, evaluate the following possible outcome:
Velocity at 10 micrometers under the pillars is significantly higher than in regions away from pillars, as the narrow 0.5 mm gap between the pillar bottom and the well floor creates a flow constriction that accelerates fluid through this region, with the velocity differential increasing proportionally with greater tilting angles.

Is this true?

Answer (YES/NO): NO